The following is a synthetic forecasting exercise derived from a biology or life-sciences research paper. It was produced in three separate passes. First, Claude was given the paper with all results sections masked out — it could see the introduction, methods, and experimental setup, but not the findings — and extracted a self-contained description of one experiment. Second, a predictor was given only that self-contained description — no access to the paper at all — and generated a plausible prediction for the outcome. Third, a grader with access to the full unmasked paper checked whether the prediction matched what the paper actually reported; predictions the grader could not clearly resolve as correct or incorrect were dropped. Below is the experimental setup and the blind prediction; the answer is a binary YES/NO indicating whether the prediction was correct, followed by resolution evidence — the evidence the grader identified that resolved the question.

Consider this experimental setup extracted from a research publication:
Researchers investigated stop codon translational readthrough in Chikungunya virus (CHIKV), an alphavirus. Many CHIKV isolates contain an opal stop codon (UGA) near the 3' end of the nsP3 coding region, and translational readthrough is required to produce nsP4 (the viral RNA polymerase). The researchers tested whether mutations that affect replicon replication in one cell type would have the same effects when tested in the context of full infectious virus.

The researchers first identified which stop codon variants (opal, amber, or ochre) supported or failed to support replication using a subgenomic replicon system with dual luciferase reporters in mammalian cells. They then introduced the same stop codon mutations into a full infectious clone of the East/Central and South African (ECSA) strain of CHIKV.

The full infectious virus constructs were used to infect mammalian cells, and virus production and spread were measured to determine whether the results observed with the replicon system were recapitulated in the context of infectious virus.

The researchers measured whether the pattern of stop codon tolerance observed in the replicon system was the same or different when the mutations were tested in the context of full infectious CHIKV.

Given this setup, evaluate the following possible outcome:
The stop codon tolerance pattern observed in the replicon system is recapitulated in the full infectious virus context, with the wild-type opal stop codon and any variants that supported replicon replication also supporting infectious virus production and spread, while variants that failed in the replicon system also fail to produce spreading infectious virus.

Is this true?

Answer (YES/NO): YES